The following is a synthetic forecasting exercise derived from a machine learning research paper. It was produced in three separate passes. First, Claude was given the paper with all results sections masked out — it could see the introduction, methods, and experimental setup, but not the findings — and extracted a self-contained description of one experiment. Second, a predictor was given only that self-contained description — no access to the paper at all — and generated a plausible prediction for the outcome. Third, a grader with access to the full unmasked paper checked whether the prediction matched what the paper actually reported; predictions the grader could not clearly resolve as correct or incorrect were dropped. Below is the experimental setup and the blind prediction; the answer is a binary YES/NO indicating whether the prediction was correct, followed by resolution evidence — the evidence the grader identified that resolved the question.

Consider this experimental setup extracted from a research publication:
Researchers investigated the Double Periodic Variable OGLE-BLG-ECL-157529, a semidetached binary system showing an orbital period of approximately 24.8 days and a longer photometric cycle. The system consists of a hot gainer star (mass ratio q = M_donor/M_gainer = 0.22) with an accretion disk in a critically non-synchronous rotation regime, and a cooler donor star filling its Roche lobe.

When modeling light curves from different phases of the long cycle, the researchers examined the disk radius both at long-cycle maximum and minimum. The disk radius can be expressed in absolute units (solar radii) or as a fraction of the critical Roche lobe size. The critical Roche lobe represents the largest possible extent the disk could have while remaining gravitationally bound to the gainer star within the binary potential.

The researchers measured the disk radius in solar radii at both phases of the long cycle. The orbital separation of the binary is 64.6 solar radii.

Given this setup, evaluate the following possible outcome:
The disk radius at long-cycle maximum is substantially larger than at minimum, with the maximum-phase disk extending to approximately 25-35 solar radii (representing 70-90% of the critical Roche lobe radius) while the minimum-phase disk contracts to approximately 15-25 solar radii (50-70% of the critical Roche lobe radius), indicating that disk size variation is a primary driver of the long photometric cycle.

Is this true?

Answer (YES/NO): NO